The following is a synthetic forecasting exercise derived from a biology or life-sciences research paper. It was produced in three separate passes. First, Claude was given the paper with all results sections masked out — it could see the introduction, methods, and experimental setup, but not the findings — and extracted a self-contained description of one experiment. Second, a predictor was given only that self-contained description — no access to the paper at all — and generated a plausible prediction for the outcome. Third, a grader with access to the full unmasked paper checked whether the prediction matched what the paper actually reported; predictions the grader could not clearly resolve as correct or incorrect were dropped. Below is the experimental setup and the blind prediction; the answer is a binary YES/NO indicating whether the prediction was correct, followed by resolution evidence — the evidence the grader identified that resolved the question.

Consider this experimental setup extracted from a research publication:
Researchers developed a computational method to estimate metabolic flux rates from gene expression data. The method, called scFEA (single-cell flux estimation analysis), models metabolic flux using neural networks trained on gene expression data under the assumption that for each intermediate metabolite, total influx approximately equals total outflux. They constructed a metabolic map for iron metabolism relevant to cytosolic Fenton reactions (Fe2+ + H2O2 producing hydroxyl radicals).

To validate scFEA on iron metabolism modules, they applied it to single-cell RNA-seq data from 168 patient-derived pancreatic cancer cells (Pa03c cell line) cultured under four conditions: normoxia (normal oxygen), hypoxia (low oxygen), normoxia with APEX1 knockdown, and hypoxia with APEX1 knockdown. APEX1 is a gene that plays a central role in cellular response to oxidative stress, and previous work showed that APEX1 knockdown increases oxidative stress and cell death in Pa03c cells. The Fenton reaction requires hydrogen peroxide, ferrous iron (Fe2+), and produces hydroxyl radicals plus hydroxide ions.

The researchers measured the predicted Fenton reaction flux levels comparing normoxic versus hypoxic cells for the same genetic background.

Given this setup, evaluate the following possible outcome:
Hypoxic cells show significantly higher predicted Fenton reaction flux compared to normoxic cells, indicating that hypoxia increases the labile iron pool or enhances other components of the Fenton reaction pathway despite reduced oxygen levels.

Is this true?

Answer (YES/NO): NO